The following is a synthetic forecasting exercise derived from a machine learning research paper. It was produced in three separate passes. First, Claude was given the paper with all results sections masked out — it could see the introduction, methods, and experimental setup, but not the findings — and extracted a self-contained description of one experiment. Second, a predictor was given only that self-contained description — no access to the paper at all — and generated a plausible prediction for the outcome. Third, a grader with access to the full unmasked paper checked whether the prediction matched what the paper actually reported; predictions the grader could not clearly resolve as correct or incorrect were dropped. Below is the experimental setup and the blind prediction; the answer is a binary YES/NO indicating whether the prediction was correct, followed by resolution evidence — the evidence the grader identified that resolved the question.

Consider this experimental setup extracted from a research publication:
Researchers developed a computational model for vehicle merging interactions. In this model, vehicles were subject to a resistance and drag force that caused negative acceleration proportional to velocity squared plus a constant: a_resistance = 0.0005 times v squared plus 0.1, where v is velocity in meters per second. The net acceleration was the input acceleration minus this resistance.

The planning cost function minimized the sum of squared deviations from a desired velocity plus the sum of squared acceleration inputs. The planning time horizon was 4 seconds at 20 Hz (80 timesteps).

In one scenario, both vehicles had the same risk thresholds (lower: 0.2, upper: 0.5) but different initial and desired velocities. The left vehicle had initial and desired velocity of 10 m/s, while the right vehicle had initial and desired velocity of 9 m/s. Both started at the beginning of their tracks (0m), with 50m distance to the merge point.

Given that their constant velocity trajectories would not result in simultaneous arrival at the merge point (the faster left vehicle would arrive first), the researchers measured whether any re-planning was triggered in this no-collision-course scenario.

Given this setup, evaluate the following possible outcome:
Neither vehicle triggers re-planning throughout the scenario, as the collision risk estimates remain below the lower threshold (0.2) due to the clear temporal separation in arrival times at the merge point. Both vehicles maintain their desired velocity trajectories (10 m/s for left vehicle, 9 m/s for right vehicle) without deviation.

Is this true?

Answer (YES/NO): NO